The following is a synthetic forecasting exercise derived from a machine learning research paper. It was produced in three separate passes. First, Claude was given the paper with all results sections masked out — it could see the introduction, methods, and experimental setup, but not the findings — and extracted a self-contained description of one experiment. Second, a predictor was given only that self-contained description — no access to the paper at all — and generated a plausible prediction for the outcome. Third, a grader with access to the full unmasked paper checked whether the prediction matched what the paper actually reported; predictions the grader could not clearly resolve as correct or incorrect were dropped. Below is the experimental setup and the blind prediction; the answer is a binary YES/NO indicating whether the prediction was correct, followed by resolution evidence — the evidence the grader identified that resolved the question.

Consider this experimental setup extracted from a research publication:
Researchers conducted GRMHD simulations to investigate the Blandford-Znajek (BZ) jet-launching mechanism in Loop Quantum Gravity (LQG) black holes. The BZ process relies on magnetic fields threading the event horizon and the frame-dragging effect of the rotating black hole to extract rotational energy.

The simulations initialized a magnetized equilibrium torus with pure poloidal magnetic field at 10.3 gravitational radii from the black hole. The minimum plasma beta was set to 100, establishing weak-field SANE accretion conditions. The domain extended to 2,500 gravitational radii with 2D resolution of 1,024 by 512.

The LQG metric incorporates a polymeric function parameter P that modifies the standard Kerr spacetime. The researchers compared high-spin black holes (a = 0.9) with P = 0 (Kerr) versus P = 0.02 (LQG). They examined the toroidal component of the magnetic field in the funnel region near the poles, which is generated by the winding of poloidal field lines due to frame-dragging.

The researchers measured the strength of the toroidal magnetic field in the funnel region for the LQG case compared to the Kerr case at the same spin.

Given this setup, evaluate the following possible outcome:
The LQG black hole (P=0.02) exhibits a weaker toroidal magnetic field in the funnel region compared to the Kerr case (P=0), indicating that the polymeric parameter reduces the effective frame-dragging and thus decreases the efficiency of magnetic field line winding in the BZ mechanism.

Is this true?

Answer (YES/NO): NO